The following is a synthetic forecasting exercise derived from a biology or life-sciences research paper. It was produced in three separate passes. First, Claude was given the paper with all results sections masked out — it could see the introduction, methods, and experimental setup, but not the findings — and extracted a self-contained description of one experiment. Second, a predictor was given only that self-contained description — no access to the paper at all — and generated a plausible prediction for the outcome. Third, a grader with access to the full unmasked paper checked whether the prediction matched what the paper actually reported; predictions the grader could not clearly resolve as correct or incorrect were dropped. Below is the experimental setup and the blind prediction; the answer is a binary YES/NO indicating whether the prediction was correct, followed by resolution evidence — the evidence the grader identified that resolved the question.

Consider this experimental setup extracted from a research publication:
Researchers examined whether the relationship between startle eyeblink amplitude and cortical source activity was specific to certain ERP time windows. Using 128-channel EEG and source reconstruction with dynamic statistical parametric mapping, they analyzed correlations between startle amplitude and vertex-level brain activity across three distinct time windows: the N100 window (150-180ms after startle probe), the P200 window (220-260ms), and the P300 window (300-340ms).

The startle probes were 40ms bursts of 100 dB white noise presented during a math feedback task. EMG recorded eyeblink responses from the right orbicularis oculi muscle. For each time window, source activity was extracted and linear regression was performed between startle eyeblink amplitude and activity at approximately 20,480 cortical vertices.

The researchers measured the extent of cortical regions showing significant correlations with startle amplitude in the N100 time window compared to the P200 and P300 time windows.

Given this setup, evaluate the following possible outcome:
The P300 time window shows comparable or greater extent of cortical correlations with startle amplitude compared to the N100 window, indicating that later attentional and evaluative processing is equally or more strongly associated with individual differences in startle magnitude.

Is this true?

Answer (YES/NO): NO